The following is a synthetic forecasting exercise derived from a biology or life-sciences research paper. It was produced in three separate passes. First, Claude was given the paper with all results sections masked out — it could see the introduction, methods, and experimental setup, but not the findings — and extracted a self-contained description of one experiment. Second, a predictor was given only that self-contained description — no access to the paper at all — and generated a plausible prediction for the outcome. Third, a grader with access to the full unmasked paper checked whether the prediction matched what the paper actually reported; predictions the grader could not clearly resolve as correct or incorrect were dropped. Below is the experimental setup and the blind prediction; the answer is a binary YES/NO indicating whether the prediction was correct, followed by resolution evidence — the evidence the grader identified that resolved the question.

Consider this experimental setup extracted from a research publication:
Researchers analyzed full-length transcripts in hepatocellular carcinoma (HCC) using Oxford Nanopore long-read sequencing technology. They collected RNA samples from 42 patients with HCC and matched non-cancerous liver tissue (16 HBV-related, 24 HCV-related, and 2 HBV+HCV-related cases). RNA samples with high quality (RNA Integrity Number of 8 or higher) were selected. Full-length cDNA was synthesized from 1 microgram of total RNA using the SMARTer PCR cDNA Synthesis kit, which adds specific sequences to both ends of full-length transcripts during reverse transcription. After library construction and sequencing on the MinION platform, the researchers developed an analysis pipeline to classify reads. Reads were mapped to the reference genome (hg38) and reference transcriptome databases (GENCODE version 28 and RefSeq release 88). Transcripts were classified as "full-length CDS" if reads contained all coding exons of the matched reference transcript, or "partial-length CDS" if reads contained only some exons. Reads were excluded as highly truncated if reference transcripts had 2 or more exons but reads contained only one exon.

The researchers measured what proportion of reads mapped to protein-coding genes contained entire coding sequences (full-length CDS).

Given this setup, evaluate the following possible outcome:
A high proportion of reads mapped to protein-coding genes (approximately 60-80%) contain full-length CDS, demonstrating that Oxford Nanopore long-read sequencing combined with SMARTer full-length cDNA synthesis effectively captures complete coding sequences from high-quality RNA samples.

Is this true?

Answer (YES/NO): YES